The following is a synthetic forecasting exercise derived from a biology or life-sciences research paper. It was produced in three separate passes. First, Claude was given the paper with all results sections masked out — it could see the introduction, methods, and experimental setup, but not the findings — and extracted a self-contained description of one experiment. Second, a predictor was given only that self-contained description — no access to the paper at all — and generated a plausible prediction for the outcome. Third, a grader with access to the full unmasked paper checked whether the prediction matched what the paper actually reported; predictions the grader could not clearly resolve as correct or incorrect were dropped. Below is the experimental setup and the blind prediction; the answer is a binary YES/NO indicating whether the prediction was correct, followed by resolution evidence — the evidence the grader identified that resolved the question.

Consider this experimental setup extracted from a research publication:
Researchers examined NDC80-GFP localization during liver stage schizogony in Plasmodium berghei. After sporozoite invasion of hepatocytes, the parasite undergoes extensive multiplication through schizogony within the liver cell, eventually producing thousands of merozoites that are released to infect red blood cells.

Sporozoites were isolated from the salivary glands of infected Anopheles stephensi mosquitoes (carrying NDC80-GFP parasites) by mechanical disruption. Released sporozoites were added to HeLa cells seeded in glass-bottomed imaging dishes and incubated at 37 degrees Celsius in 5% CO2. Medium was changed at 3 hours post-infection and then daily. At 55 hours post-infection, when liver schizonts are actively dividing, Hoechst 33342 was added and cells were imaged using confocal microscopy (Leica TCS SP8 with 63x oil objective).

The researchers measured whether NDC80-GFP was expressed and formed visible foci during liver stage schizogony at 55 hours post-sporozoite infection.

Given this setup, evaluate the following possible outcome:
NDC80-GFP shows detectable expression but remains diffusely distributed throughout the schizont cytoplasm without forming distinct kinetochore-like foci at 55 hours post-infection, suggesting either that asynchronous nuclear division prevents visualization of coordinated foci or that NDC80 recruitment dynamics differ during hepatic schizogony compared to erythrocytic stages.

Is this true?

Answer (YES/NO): NO